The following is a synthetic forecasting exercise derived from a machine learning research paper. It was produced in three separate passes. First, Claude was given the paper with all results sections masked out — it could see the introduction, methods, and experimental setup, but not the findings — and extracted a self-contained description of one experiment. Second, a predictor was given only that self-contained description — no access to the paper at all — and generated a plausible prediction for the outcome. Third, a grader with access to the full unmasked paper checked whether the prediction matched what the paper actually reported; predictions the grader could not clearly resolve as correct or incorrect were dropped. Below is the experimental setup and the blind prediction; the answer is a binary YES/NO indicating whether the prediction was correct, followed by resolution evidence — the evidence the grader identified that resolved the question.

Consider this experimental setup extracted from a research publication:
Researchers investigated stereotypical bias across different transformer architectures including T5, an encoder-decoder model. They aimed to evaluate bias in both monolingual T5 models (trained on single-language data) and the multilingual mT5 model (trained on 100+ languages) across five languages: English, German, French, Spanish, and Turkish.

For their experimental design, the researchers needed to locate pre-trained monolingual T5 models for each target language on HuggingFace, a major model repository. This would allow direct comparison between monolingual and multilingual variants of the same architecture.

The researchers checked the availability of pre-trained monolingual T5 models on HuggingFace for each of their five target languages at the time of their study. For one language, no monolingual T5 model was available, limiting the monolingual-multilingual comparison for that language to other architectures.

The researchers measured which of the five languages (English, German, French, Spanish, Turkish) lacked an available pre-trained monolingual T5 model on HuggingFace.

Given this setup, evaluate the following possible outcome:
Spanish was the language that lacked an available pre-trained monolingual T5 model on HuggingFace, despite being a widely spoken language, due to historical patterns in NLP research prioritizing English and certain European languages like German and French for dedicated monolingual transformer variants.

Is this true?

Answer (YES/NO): NO